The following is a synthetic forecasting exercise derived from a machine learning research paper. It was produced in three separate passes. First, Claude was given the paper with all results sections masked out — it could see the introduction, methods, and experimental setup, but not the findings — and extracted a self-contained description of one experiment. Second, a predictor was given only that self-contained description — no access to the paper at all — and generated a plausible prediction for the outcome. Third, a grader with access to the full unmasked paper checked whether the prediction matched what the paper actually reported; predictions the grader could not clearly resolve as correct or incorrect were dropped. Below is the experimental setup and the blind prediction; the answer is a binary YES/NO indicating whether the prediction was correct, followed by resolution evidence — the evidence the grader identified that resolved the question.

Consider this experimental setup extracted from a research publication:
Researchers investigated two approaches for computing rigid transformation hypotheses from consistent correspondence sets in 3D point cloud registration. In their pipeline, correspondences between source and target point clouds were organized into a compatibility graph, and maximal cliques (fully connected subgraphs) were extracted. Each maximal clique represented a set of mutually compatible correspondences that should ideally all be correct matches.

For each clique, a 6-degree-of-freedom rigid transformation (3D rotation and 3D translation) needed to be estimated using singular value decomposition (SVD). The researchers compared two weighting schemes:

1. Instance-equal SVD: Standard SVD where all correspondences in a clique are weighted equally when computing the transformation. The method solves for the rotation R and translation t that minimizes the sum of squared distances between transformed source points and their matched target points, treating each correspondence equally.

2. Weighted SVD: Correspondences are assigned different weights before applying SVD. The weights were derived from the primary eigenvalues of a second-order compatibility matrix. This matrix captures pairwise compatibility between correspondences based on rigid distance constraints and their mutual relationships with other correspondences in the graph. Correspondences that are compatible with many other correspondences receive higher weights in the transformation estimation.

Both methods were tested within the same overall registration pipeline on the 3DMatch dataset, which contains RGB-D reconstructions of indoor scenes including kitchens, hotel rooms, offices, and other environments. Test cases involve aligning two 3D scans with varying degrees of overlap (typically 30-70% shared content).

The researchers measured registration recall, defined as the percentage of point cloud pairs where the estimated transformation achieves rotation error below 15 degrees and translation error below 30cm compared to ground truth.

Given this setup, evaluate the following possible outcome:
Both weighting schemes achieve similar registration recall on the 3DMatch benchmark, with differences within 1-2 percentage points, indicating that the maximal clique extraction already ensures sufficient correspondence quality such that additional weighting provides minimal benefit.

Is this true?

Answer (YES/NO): YES